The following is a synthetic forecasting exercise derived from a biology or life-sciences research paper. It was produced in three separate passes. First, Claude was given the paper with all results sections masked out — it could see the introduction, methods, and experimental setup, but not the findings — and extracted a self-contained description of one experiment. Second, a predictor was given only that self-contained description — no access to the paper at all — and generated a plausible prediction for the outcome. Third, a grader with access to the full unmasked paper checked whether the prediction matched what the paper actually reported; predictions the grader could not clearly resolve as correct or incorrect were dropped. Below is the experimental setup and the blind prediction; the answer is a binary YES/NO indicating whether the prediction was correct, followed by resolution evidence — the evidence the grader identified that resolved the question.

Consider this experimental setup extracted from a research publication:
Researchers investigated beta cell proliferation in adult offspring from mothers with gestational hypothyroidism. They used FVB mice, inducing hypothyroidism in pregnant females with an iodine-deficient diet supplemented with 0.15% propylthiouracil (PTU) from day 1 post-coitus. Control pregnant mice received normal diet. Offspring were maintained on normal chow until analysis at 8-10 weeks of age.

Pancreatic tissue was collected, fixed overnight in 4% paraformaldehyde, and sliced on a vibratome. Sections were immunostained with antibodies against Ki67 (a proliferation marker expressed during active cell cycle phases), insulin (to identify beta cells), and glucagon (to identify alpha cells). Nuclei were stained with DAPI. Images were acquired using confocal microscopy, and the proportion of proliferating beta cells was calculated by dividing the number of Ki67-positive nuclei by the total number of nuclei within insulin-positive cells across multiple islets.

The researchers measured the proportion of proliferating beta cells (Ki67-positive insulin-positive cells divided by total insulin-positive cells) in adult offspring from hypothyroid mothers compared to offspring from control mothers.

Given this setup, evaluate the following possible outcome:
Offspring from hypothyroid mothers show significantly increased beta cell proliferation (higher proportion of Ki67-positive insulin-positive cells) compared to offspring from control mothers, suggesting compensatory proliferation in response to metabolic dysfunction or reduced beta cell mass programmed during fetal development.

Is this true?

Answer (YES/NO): YES